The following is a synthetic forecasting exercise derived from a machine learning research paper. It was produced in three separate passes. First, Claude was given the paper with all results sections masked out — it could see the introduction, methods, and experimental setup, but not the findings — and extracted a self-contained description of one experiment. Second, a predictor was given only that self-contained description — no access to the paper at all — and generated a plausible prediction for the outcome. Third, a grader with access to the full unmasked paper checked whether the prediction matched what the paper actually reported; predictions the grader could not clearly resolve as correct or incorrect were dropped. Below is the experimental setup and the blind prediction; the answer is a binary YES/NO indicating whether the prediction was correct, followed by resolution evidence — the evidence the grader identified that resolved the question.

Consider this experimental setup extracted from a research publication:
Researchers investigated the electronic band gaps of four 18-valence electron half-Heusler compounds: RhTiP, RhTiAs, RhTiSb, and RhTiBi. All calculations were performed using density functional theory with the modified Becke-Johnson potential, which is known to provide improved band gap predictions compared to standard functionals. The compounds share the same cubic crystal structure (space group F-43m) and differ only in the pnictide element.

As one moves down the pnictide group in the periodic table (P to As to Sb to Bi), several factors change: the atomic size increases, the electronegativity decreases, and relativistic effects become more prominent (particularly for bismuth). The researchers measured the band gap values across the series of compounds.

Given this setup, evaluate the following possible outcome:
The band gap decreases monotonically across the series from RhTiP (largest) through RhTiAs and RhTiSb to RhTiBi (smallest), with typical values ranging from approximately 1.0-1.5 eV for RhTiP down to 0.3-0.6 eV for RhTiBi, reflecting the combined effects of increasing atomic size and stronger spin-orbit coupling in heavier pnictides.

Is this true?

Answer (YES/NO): NO